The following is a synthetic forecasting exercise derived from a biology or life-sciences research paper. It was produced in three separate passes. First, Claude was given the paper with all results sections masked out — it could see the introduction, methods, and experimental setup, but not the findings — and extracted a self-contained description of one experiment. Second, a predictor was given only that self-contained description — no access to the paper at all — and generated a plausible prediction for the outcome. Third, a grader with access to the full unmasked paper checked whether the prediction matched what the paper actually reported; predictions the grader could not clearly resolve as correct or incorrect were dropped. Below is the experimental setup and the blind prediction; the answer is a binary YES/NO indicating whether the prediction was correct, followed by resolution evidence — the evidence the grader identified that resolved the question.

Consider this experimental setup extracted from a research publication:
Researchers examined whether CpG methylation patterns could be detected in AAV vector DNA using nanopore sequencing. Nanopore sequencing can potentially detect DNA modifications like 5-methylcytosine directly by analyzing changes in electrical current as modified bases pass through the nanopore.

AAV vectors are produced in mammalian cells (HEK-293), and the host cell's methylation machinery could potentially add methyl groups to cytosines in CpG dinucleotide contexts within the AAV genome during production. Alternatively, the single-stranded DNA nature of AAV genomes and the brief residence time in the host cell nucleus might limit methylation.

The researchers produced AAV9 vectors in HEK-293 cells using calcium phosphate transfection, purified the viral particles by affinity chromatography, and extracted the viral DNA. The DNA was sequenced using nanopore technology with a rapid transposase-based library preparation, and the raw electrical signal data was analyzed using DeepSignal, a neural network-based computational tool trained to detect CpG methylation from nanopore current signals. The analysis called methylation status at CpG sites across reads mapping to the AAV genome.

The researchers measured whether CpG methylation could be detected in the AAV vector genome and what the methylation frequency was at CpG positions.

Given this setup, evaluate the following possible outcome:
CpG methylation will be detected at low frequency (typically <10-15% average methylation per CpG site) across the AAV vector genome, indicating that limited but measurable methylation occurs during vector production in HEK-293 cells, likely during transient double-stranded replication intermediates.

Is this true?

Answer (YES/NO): NO